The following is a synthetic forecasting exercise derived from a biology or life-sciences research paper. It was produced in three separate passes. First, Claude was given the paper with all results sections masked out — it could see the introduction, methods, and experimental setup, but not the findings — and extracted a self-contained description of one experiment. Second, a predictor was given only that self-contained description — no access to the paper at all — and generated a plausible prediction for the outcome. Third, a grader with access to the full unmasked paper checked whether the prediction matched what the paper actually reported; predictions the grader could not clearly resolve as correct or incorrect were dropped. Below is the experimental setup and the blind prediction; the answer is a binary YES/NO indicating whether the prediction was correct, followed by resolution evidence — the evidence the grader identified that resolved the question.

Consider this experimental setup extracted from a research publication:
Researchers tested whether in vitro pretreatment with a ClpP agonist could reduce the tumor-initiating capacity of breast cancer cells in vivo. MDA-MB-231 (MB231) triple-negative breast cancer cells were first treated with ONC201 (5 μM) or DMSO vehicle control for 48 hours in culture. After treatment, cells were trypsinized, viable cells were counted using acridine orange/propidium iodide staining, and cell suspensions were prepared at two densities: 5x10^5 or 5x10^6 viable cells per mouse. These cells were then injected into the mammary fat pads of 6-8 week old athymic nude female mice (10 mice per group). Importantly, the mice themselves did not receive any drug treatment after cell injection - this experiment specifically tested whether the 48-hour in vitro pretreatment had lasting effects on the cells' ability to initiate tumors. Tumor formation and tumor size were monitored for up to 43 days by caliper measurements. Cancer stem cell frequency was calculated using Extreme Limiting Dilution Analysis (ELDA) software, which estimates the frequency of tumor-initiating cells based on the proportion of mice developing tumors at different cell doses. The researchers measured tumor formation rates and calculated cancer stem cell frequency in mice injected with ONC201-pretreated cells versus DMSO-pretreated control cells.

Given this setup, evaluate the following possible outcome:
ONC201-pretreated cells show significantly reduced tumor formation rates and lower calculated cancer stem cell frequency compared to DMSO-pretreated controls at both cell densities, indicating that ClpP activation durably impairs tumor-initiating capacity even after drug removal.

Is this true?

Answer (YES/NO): YES